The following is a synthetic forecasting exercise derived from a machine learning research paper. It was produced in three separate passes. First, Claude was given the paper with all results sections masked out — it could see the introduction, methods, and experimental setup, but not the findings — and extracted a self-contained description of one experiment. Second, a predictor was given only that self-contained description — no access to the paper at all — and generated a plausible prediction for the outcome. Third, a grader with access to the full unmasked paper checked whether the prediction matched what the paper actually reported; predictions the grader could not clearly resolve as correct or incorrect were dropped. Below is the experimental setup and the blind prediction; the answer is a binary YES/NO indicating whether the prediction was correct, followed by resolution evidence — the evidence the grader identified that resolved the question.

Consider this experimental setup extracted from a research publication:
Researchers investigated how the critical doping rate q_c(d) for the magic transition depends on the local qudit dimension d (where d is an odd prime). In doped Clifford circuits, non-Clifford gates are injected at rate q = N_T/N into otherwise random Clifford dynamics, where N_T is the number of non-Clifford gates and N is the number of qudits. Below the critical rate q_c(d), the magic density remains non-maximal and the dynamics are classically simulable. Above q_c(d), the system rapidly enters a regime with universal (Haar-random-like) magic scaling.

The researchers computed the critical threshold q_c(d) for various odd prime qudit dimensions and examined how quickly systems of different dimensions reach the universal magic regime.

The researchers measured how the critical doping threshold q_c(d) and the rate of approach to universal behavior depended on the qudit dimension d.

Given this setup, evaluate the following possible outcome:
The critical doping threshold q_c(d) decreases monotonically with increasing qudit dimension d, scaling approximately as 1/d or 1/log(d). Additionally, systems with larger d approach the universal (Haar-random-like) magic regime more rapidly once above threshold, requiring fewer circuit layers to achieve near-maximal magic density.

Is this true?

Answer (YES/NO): NO